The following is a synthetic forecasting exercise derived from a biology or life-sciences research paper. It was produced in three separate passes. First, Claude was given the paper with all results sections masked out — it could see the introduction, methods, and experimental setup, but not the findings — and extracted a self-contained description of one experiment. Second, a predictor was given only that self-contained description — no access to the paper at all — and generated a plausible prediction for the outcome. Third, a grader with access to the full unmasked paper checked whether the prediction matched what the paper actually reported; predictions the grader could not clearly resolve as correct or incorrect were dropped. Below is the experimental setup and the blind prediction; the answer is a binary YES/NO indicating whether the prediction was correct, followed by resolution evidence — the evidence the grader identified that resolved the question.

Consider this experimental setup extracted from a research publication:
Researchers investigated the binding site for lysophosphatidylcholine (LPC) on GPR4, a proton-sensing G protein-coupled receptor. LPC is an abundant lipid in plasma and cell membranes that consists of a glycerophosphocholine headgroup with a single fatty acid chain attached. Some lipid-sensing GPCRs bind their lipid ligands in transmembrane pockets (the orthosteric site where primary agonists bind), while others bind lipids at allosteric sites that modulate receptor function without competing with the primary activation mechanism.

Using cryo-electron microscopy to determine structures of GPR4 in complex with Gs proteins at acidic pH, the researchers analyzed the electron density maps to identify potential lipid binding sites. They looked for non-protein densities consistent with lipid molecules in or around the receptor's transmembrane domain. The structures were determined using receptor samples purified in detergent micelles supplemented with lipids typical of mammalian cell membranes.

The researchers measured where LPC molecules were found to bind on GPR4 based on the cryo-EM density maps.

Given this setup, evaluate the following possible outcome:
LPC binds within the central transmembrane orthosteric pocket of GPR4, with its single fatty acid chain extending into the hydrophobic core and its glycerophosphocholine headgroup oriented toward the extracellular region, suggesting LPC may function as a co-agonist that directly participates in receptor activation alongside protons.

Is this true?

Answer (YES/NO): NO